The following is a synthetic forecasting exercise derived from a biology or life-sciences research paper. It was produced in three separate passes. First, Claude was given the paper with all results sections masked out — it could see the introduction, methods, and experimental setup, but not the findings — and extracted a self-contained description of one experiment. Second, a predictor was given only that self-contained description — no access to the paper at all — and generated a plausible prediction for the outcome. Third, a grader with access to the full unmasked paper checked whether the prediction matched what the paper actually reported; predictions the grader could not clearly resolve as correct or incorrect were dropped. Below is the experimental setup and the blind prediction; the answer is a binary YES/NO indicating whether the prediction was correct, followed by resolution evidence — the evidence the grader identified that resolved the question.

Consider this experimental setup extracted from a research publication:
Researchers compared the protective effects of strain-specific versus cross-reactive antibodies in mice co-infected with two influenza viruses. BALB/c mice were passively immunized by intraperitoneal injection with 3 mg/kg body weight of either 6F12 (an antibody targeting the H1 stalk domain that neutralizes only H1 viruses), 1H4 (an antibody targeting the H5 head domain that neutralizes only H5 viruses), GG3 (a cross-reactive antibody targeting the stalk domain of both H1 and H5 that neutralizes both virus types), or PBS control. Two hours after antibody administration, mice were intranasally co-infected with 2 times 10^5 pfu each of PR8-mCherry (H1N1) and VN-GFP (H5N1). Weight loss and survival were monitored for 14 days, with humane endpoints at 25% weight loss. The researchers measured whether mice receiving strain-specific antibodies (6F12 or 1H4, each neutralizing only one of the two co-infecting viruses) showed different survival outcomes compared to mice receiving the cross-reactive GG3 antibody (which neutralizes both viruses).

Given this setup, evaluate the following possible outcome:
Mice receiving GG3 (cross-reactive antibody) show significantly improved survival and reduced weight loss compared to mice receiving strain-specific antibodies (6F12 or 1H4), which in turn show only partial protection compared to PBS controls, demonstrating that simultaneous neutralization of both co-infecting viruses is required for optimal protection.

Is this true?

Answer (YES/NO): NO